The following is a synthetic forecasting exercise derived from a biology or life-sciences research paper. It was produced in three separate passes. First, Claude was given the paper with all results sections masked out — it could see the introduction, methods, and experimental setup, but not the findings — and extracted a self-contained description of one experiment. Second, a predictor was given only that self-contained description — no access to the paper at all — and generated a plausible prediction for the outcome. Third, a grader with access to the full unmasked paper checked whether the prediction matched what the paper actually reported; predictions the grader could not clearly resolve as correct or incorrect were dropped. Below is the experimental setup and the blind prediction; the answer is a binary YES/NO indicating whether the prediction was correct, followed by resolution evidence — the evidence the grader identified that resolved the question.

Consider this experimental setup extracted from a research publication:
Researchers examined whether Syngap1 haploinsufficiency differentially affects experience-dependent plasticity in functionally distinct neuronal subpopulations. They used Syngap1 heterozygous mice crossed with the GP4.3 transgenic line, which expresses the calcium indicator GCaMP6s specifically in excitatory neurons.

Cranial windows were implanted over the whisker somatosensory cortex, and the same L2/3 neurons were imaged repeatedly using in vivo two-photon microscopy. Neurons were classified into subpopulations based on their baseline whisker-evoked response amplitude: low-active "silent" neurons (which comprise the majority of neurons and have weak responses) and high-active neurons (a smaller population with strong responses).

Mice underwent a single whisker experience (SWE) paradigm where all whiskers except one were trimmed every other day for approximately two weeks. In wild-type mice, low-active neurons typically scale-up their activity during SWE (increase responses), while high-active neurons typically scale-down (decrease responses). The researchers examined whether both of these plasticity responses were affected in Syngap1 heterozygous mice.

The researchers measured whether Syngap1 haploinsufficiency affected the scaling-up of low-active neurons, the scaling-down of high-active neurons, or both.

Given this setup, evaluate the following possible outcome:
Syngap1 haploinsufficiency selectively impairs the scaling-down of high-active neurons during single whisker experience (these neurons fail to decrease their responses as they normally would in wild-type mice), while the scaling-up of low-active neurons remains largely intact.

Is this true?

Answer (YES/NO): NO